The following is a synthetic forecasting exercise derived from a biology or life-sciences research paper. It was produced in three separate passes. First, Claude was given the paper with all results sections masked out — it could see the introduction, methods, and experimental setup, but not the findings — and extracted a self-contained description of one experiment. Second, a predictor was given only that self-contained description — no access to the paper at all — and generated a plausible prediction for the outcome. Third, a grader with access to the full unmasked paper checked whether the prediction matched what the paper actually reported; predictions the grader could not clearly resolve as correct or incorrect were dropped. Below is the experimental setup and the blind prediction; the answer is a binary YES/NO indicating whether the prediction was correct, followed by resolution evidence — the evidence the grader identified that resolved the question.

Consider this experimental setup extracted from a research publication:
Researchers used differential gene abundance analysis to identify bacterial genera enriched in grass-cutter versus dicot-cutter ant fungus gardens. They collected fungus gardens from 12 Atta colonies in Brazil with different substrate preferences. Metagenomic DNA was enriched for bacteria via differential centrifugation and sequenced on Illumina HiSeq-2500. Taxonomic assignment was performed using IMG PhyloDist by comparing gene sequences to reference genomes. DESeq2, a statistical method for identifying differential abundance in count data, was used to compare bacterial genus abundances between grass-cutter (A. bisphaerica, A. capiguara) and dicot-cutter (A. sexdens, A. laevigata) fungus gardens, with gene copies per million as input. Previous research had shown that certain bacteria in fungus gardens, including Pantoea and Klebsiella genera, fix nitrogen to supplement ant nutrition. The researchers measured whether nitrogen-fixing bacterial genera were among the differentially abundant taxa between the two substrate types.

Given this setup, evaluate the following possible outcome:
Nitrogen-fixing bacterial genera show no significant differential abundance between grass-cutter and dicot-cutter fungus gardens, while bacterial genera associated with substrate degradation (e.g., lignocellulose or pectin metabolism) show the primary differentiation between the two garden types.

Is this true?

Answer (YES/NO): NO